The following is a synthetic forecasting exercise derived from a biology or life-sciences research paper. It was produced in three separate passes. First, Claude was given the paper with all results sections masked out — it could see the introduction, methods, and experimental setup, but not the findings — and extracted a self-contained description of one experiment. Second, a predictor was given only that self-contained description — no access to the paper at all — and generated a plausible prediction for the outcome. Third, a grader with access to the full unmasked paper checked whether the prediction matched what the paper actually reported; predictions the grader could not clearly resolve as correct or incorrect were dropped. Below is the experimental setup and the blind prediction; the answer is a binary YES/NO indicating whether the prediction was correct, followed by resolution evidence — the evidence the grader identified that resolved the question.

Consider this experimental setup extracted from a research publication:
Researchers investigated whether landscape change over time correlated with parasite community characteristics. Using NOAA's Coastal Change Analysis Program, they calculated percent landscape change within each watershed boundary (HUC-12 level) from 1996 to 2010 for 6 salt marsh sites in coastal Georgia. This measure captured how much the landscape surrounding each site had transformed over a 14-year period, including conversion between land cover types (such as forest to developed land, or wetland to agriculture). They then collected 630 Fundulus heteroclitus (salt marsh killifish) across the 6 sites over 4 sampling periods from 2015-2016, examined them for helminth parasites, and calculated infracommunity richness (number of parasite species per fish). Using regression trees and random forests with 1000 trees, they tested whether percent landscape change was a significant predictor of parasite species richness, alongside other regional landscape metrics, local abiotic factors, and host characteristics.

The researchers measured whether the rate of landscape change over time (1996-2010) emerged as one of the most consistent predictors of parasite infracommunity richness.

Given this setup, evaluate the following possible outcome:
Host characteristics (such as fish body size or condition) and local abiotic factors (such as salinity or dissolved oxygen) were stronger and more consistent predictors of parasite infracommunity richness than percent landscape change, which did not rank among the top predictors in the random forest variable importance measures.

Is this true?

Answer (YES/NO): NO